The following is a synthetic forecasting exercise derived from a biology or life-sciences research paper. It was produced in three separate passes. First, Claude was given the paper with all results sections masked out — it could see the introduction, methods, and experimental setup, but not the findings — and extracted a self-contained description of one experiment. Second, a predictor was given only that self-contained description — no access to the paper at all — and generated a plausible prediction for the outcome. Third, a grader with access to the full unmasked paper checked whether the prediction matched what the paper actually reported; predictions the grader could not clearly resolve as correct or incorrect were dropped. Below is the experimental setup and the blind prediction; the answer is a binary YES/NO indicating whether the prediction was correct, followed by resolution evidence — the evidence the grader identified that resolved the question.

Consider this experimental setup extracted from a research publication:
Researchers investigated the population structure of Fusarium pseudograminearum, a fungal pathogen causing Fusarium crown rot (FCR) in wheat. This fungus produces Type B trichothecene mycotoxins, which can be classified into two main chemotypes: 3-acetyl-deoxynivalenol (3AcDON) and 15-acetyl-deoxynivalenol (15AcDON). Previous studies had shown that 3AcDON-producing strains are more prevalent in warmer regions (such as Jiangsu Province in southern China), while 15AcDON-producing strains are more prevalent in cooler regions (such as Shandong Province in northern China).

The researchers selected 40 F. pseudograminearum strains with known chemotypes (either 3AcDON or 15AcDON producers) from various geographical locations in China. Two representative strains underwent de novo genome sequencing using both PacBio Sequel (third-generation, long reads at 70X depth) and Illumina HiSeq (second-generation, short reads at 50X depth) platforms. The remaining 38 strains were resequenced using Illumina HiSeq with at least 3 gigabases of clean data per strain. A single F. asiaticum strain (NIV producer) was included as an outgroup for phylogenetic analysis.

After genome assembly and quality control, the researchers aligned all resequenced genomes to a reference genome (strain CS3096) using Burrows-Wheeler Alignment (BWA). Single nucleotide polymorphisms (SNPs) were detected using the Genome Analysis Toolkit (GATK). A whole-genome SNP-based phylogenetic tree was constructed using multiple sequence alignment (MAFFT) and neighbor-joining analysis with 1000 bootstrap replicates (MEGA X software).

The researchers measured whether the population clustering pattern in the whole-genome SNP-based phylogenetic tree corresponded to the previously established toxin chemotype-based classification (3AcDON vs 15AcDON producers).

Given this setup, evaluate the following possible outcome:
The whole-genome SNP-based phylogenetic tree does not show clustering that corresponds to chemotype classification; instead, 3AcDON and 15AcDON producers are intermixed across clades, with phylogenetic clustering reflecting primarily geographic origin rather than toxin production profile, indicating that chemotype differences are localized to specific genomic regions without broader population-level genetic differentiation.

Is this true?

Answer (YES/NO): NO